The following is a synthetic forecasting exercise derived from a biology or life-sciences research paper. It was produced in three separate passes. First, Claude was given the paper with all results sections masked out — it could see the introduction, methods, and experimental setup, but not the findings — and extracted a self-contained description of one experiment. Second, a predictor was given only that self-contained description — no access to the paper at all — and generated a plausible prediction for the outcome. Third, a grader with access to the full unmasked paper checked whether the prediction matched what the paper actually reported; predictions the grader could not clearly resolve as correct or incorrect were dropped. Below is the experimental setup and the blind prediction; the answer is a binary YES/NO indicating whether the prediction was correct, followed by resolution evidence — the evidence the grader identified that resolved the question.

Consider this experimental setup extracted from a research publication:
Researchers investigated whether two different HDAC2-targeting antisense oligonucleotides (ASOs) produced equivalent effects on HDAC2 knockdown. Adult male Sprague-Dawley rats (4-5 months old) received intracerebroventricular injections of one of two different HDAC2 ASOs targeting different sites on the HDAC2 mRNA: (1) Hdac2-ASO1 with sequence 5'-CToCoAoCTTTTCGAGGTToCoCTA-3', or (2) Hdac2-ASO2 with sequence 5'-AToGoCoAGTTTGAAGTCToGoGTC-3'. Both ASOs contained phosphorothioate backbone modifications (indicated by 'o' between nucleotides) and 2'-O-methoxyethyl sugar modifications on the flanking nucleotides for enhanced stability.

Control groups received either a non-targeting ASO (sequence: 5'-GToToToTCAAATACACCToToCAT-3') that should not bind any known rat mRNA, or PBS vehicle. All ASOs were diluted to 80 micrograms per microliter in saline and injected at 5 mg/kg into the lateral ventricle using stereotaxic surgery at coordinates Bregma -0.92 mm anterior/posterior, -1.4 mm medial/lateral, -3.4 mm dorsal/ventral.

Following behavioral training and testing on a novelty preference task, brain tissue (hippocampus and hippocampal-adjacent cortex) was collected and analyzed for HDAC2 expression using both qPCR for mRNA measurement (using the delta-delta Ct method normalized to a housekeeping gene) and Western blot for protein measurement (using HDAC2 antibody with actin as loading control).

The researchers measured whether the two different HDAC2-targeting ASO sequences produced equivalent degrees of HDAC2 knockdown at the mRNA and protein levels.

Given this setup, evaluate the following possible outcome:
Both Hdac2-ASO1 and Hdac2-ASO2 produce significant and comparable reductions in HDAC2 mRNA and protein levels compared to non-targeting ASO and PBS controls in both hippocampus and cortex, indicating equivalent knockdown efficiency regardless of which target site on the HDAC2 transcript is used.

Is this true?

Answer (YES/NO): NO